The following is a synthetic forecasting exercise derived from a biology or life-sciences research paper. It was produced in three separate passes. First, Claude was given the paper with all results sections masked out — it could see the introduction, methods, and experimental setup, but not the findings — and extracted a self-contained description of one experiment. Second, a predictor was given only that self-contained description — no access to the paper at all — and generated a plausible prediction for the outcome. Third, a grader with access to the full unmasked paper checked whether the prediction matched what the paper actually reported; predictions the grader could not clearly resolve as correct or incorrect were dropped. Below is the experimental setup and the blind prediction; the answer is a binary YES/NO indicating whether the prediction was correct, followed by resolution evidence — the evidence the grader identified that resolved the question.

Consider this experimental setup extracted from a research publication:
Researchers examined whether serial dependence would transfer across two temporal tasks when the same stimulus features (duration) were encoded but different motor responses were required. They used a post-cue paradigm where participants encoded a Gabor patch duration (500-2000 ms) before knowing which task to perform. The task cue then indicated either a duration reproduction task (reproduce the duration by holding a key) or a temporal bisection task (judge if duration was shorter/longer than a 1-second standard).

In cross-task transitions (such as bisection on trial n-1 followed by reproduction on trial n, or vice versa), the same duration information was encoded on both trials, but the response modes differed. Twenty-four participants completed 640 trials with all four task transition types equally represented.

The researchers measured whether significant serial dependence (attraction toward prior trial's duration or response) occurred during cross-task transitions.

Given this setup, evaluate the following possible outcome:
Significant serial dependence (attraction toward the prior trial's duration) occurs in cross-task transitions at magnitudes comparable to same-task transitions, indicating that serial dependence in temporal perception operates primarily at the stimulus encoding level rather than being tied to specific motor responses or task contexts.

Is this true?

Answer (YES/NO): NO